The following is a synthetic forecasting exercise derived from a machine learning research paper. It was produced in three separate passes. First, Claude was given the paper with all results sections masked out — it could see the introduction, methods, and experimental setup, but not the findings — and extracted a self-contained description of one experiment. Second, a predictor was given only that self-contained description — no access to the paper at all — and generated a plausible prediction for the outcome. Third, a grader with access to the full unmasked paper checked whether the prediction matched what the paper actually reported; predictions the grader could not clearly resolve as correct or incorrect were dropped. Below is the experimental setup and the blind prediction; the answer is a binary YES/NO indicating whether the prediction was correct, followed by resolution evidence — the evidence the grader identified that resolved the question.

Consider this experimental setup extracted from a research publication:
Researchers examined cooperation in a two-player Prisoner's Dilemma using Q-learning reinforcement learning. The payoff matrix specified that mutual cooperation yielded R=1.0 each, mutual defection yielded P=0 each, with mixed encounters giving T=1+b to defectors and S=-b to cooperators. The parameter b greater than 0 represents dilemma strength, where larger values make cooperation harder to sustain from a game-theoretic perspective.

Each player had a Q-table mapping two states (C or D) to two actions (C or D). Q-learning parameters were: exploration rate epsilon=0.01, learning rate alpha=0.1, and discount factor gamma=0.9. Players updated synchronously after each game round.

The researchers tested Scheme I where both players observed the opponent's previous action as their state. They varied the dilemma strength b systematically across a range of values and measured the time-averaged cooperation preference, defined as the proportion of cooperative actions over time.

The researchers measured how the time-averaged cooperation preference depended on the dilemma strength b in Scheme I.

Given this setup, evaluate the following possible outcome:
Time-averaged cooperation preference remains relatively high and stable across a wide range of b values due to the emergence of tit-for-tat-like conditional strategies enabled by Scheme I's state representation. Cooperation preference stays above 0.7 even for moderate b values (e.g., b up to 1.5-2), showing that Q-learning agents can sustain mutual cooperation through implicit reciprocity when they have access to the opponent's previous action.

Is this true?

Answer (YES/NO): NO